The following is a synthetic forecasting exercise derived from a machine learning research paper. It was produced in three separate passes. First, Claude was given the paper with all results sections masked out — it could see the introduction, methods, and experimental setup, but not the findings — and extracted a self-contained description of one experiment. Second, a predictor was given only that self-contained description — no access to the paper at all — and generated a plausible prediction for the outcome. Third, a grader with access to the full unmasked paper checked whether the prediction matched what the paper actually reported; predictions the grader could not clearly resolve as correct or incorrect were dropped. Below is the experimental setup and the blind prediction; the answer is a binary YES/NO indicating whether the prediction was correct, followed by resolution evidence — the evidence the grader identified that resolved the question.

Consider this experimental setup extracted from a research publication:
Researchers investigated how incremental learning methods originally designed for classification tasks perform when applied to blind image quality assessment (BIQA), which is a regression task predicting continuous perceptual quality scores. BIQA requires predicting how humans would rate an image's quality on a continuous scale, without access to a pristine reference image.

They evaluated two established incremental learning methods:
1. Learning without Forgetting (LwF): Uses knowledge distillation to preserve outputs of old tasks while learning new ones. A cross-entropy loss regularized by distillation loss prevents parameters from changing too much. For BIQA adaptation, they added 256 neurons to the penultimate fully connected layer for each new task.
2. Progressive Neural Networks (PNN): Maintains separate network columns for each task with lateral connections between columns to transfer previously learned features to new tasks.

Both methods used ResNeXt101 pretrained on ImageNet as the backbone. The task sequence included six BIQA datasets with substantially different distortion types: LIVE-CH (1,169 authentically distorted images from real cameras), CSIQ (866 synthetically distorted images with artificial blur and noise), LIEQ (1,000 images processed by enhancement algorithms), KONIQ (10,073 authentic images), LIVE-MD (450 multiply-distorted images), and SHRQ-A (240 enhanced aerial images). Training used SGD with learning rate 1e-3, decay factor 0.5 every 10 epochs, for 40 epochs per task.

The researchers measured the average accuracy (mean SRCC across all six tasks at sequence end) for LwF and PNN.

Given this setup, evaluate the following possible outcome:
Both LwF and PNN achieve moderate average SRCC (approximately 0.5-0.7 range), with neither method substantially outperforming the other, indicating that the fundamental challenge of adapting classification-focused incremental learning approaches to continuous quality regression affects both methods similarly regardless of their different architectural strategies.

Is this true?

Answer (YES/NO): NO